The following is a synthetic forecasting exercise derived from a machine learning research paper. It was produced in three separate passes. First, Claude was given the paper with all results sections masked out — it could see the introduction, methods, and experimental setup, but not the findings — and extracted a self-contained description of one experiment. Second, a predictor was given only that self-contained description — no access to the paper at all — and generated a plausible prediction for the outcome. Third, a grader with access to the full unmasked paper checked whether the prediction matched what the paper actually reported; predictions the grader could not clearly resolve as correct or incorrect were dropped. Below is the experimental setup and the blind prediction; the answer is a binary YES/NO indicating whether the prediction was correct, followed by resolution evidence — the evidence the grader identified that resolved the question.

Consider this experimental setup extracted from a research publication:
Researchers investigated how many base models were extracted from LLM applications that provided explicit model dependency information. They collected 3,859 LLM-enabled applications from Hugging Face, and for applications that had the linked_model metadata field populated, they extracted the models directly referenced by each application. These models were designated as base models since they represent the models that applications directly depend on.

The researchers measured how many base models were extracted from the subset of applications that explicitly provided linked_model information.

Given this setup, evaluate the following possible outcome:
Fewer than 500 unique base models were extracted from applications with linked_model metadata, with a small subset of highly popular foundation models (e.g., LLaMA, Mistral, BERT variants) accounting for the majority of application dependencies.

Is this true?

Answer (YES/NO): NO